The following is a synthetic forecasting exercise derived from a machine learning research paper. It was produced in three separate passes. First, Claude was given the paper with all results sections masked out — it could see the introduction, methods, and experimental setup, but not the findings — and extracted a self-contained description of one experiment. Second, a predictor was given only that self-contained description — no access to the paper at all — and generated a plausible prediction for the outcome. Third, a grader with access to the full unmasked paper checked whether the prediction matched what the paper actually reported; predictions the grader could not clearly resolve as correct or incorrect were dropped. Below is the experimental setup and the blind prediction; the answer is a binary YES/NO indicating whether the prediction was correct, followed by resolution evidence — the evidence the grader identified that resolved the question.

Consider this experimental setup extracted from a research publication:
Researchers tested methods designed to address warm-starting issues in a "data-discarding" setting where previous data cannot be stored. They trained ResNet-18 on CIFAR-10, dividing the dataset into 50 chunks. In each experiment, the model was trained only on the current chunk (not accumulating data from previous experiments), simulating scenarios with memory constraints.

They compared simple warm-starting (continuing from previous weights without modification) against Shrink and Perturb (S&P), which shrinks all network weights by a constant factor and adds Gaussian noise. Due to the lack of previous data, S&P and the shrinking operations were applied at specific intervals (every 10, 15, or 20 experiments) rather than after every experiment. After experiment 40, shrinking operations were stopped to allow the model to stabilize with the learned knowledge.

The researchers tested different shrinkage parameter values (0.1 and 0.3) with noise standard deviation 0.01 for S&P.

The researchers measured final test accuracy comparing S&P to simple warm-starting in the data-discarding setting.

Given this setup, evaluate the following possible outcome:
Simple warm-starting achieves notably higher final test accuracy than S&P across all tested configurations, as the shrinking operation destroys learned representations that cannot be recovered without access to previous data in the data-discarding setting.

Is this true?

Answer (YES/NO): YES